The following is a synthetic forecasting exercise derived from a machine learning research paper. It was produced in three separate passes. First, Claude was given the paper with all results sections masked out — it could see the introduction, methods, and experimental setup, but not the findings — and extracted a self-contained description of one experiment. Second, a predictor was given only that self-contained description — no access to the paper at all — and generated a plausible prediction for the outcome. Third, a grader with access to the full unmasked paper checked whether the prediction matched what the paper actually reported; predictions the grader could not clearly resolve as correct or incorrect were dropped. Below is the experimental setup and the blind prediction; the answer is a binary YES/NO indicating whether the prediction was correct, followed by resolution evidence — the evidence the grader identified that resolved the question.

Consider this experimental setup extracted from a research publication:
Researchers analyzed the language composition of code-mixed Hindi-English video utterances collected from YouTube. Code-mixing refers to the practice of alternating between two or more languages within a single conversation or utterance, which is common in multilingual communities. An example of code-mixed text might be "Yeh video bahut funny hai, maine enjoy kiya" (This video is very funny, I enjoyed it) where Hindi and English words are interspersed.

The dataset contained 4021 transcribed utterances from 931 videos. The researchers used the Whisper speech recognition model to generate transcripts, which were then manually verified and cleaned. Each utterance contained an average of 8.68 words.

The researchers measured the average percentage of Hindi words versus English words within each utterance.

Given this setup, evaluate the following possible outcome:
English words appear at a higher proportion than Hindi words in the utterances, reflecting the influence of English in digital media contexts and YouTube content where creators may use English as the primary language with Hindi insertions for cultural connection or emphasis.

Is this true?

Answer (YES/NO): NO